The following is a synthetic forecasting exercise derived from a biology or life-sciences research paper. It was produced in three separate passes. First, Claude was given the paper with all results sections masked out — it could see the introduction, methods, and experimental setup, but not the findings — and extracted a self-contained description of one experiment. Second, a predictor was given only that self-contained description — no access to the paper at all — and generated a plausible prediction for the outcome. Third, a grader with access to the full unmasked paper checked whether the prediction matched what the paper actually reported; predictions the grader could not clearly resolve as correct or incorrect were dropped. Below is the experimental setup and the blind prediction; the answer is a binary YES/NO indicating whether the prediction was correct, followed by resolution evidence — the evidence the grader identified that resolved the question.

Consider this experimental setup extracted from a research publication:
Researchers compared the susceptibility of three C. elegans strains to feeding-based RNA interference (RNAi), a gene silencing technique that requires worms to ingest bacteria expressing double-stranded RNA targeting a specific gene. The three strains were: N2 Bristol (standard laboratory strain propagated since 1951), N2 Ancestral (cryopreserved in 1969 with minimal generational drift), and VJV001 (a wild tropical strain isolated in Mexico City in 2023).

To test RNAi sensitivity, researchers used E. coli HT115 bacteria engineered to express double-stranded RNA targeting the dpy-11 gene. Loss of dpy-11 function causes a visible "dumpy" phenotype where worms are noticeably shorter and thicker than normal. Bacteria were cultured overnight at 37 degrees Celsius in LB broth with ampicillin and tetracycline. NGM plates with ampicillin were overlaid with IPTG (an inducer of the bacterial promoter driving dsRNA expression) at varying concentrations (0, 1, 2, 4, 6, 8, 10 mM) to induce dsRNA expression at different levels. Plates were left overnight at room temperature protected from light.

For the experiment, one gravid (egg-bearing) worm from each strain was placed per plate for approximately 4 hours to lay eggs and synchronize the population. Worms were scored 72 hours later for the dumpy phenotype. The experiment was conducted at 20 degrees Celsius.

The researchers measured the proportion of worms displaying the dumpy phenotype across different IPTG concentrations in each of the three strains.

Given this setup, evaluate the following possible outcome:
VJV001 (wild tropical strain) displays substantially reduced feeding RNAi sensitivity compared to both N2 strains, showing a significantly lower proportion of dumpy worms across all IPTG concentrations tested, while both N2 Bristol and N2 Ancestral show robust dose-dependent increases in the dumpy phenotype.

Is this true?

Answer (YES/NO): NO